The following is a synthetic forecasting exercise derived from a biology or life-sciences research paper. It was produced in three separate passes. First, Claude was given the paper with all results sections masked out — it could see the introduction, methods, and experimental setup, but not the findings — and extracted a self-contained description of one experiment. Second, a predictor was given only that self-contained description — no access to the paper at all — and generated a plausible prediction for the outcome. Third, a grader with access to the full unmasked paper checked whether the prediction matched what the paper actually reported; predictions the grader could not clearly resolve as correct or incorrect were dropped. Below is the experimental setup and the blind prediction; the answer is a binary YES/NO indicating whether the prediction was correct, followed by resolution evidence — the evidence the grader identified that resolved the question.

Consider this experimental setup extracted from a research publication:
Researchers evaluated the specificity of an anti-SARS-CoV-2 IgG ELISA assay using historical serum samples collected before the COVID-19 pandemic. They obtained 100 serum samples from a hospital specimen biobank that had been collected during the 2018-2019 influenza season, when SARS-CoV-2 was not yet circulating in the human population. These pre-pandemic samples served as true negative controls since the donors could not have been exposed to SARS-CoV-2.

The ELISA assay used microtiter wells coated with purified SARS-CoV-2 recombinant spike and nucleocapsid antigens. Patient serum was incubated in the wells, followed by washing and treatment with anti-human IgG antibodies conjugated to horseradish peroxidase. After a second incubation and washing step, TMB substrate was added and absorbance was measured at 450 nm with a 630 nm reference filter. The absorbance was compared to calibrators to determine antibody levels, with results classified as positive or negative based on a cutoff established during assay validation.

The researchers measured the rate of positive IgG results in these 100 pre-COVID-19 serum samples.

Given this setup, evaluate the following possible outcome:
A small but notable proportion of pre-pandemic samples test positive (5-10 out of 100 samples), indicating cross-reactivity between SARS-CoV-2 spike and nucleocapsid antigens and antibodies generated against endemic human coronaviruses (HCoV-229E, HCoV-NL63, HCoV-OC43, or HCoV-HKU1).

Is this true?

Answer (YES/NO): NO